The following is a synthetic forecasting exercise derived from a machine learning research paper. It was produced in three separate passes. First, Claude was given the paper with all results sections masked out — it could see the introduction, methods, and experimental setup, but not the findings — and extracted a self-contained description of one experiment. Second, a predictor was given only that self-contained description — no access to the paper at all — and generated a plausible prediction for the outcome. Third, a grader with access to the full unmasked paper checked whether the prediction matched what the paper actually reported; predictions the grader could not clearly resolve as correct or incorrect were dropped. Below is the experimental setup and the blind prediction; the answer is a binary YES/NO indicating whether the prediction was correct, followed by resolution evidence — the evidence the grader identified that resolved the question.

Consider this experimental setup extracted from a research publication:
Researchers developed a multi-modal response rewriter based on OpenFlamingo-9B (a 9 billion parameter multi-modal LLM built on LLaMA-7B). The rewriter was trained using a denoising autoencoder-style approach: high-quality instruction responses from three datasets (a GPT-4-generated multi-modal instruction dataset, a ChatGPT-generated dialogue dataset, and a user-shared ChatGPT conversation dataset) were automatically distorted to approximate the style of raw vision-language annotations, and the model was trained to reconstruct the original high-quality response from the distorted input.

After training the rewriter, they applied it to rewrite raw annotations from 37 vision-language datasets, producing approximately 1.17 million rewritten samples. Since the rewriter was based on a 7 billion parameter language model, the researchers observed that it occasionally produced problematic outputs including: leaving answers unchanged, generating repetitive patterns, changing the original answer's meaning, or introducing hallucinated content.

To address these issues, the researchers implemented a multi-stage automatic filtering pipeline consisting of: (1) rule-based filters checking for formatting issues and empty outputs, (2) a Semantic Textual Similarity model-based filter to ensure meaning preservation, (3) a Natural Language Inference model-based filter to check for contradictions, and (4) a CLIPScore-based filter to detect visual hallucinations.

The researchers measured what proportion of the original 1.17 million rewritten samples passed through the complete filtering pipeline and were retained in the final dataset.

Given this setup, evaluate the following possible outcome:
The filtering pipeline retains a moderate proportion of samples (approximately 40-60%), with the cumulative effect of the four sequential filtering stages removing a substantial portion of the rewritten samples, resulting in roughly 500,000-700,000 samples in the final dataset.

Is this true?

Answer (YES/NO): NO